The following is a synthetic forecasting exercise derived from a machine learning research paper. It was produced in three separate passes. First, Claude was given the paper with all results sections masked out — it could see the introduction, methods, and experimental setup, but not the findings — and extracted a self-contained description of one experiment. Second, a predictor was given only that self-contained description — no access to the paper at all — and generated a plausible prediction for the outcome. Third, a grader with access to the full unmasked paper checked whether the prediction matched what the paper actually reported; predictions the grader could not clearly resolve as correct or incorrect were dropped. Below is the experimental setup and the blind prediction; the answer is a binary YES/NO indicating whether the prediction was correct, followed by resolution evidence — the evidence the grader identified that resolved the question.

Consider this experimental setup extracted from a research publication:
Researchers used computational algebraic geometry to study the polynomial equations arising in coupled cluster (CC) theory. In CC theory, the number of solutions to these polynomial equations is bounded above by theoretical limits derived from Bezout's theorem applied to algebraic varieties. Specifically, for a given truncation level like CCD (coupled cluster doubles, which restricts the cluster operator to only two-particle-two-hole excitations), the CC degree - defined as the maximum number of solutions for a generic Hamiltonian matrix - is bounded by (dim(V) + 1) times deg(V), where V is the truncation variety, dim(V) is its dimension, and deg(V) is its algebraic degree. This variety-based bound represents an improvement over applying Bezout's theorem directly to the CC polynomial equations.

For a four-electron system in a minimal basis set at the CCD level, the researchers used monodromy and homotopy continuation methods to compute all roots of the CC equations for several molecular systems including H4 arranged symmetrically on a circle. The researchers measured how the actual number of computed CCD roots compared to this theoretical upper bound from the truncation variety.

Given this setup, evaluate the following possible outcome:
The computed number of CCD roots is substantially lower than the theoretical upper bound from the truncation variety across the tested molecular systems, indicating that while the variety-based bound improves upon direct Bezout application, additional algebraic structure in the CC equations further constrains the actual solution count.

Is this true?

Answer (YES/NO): YES